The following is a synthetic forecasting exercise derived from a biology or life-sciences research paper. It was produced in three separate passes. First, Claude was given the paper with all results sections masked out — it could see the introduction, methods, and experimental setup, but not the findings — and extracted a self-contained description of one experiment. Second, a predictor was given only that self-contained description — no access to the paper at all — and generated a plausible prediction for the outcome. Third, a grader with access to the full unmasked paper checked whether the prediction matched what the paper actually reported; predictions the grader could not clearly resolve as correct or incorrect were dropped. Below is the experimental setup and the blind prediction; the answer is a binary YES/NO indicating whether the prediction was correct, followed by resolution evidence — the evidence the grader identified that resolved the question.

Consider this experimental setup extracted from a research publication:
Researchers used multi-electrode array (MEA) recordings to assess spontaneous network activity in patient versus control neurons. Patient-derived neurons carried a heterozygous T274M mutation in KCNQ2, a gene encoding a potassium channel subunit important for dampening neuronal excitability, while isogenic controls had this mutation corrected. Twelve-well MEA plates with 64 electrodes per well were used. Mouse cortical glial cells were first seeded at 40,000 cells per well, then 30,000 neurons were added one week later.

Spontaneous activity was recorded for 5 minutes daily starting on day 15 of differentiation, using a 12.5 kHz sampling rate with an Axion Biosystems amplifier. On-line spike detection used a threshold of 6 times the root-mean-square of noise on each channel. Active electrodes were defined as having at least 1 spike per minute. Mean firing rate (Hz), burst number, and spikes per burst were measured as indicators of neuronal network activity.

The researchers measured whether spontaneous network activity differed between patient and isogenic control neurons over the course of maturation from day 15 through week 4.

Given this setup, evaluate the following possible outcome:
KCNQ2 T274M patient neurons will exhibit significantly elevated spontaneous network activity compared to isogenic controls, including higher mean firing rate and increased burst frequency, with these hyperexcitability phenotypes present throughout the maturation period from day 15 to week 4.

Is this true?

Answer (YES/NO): NO